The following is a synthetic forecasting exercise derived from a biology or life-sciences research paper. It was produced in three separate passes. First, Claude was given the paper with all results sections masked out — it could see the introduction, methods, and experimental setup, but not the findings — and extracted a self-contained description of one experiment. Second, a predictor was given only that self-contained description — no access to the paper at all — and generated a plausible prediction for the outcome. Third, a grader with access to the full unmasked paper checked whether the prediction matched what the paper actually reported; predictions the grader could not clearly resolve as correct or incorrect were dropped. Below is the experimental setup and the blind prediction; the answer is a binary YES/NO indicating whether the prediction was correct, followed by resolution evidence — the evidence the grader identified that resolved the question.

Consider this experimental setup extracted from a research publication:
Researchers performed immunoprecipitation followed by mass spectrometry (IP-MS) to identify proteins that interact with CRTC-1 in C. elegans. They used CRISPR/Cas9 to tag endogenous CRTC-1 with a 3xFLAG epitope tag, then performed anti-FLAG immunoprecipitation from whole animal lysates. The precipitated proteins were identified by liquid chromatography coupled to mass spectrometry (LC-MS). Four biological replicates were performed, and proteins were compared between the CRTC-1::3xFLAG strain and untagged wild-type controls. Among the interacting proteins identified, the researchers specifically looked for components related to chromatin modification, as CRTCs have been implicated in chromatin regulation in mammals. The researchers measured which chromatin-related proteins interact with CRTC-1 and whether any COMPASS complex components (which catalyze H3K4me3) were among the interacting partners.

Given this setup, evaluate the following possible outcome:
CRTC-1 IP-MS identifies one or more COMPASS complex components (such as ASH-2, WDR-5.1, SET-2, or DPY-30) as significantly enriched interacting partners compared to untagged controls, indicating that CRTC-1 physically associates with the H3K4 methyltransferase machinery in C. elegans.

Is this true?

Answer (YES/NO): YES